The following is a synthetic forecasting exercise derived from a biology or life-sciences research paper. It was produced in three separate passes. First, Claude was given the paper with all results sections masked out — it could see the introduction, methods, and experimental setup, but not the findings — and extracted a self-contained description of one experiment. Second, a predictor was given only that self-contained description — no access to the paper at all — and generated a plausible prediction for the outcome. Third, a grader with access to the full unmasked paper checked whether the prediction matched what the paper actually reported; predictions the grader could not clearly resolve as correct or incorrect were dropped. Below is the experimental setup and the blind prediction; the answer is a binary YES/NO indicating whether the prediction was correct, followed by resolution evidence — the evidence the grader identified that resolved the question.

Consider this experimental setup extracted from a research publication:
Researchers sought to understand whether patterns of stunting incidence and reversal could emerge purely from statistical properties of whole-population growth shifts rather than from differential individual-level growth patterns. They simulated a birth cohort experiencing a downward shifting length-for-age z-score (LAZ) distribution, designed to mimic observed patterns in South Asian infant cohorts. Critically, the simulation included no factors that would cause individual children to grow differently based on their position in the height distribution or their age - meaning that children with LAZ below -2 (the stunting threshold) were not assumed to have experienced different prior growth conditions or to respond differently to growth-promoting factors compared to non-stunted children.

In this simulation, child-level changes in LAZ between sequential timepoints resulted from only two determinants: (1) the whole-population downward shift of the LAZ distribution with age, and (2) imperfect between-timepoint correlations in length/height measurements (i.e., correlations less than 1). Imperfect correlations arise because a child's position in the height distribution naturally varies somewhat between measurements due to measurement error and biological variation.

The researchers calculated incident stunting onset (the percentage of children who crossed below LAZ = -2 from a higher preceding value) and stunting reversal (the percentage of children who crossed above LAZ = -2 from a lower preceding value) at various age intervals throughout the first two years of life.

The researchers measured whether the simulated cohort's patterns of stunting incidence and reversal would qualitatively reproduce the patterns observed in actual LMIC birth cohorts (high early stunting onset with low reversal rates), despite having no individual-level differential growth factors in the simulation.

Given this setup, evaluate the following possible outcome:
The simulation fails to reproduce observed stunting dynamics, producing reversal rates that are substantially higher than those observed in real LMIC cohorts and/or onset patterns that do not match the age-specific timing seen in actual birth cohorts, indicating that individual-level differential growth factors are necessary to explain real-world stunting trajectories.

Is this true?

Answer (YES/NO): NO